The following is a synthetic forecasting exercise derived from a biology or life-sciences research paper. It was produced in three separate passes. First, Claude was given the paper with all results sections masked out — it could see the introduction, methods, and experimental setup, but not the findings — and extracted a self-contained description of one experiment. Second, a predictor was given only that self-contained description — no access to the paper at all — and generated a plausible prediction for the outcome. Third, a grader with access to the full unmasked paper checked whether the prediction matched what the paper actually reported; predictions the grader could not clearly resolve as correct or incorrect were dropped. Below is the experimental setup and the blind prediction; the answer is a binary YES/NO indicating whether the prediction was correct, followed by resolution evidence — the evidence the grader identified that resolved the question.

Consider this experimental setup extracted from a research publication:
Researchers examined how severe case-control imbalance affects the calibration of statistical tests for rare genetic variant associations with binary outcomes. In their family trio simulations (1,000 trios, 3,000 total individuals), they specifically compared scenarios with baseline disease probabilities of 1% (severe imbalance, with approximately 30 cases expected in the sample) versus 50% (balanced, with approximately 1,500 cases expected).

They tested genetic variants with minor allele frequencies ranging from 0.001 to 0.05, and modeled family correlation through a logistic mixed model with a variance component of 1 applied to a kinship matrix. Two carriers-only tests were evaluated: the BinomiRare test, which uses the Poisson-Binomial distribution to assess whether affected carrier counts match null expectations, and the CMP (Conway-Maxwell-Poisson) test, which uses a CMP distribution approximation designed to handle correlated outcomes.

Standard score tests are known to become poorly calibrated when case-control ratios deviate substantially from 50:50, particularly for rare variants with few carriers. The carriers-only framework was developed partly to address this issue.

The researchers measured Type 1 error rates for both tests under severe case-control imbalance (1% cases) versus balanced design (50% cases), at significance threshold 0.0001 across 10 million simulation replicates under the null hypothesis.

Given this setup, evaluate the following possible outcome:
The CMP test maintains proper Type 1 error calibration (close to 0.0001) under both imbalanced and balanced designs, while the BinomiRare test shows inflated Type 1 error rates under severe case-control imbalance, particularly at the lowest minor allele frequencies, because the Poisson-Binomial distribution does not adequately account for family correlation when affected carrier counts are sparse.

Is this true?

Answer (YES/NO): NO